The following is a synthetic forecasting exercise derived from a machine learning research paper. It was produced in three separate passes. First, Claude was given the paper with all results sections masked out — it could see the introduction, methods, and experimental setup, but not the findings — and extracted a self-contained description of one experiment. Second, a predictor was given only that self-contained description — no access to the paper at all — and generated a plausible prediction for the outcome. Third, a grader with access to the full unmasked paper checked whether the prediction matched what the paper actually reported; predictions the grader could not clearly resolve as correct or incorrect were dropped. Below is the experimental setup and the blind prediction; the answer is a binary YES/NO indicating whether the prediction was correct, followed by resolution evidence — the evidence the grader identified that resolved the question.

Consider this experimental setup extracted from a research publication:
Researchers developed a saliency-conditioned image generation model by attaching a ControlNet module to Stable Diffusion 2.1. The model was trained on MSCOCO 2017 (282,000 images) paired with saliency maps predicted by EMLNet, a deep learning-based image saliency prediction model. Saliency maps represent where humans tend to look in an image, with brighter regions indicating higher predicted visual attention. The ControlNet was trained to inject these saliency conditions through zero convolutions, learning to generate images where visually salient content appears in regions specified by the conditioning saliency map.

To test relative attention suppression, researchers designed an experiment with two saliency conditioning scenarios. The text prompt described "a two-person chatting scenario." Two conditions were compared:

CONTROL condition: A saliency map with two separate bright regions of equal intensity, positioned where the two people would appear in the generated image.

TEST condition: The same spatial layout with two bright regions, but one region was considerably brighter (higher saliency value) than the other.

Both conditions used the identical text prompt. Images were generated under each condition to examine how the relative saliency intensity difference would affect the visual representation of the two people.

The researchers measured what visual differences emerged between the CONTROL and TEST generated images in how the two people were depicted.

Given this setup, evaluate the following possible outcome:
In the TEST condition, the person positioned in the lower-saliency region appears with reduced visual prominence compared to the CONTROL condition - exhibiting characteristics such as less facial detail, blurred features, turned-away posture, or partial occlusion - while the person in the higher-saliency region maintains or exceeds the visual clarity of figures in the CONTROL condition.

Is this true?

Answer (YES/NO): YES